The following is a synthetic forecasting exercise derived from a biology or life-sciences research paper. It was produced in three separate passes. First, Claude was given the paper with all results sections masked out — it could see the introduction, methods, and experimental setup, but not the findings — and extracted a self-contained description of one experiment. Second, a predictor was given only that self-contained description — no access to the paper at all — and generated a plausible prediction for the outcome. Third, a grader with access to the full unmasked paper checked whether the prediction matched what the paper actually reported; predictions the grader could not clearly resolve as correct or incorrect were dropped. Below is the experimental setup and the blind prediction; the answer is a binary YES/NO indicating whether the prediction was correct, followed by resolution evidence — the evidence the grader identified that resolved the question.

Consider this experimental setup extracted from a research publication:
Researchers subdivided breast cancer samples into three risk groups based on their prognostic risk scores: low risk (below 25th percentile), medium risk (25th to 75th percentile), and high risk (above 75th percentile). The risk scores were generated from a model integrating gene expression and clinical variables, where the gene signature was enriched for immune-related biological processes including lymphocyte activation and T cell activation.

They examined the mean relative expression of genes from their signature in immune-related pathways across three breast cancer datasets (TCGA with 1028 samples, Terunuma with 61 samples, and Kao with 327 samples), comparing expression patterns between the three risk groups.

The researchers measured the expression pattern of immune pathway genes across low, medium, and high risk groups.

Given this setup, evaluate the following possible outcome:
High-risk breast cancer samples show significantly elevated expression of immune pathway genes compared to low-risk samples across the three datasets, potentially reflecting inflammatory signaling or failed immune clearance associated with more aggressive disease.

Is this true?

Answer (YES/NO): NO